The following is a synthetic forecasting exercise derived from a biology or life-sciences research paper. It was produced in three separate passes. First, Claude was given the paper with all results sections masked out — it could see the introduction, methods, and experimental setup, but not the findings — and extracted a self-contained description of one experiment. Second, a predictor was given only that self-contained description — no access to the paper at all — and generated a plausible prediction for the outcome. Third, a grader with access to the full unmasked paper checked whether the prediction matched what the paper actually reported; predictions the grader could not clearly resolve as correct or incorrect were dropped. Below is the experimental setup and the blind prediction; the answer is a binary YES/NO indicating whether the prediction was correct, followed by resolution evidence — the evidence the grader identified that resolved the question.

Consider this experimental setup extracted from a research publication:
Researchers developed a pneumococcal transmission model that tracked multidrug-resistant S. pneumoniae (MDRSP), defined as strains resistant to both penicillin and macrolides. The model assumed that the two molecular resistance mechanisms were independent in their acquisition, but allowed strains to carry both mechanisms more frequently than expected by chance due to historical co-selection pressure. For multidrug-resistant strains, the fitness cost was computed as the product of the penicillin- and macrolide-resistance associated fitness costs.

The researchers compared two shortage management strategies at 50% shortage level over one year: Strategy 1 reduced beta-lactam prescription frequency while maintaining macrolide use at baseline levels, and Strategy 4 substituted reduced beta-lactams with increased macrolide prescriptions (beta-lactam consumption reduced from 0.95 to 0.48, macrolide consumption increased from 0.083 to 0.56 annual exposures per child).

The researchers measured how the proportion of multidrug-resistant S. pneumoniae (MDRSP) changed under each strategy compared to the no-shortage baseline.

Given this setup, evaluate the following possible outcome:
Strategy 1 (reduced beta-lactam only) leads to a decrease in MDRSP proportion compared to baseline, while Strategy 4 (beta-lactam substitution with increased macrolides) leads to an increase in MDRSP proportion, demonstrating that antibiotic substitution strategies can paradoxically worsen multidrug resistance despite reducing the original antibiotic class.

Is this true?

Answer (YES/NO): YES